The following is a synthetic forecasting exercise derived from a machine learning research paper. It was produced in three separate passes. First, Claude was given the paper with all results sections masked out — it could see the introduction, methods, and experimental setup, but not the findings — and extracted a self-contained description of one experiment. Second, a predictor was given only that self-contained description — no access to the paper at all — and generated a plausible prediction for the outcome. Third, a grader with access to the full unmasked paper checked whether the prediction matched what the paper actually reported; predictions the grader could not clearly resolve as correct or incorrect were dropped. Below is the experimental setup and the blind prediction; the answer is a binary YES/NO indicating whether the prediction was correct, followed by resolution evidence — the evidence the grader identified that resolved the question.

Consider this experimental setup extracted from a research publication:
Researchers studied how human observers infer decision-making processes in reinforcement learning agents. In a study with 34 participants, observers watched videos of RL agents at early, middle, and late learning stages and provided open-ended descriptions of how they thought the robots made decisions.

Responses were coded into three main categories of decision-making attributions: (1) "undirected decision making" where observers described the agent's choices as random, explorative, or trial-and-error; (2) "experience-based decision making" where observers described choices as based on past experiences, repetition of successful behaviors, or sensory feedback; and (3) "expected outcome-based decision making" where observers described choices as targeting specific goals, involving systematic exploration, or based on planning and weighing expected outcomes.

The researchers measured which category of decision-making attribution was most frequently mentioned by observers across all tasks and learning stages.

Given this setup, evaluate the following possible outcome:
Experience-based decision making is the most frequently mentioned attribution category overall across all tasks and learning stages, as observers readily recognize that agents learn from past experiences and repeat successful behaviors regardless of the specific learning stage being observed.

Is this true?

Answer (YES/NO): NO